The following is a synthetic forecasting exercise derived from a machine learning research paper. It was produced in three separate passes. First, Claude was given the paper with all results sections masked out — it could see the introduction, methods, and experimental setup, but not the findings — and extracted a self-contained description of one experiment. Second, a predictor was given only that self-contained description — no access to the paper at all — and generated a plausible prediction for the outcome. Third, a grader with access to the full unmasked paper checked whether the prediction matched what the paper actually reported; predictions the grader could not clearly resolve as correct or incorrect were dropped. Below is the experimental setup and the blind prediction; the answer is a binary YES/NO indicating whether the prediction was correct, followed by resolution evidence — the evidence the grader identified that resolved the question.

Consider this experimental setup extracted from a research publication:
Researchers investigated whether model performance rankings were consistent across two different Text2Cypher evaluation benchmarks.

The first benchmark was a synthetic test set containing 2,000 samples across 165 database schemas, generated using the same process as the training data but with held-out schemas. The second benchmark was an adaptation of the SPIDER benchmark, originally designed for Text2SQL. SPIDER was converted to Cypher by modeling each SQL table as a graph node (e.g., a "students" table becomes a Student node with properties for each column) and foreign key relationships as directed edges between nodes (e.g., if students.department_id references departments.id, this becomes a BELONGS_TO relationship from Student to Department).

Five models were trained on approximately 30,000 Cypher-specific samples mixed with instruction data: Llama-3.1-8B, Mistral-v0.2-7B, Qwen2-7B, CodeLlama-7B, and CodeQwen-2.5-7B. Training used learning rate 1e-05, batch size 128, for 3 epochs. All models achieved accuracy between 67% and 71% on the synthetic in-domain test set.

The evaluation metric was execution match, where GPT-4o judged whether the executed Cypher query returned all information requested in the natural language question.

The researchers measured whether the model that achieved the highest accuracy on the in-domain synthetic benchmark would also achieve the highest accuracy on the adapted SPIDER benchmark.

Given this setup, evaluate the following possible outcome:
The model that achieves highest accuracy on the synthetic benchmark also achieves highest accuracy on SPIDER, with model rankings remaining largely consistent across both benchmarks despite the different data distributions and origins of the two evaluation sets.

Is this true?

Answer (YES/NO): YES